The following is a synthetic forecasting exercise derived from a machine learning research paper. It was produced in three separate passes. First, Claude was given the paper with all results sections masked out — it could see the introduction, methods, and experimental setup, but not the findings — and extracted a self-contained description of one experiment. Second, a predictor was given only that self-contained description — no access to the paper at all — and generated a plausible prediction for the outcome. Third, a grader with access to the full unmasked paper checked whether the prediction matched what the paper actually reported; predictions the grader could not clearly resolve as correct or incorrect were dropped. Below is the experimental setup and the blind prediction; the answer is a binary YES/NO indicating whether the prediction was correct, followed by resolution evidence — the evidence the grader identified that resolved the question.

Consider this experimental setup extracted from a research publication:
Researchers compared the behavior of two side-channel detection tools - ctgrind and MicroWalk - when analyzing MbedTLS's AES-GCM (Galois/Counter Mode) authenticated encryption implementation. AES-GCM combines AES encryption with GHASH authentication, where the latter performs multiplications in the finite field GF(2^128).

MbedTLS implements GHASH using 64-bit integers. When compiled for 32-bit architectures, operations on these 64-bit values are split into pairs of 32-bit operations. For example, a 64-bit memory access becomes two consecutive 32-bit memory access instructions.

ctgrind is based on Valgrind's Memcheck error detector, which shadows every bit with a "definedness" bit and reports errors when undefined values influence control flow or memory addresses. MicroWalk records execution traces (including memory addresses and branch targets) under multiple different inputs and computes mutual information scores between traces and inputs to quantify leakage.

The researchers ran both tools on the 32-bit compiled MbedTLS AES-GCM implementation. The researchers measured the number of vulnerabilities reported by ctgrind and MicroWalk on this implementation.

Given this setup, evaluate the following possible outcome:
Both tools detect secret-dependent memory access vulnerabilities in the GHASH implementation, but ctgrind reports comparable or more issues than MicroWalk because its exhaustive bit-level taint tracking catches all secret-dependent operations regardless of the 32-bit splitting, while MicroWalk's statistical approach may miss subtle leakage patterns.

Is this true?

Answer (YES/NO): NO